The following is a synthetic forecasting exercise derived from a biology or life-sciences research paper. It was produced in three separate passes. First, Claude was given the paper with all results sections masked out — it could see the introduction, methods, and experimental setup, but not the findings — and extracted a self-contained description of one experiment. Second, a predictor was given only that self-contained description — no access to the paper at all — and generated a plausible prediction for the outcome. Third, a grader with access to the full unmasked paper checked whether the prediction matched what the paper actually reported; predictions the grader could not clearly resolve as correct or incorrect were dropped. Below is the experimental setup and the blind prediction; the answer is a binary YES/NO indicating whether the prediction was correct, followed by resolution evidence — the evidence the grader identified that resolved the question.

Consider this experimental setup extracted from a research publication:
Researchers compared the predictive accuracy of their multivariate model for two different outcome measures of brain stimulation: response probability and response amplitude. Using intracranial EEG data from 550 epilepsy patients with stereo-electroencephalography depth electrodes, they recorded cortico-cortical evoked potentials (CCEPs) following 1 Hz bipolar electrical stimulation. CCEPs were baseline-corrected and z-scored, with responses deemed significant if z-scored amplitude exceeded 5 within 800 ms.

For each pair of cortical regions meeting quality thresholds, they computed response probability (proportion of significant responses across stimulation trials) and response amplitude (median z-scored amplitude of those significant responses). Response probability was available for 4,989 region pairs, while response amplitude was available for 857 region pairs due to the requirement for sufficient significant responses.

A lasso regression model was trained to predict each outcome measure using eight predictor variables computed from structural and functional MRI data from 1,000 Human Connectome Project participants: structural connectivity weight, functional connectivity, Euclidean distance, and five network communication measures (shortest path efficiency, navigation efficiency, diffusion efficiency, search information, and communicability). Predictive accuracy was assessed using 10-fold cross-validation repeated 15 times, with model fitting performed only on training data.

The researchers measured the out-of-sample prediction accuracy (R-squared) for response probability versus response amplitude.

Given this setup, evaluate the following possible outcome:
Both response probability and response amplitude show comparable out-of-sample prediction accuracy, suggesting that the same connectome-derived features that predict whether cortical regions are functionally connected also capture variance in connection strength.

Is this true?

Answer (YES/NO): NO